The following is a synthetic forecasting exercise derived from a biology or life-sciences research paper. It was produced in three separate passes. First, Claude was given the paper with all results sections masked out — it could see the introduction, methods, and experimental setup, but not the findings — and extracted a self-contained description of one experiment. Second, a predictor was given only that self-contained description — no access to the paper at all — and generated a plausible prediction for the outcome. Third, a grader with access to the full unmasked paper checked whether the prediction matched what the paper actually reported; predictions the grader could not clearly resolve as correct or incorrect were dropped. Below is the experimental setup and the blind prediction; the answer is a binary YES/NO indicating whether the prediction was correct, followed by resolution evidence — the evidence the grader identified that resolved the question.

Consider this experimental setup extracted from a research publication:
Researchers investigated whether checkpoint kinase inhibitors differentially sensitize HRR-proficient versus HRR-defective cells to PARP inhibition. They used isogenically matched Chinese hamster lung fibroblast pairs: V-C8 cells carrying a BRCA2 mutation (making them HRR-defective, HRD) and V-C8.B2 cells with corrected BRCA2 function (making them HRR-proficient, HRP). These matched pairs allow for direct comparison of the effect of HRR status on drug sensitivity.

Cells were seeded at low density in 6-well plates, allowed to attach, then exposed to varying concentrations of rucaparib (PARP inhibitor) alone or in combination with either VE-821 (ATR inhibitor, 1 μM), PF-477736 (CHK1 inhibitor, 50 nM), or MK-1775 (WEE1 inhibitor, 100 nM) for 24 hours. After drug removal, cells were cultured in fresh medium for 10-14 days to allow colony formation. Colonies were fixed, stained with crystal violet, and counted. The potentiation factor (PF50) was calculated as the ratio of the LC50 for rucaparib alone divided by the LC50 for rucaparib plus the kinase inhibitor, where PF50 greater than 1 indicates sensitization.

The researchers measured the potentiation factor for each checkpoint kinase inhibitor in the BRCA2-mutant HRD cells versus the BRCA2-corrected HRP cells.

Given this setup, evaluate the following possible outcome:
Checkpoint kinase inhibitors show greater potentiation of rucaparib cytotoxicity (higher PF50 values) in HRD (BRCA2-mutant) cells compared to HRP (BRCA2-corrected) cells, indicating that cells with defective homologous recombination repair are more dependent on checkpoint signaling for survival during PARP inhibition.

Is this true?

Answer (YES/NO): NO